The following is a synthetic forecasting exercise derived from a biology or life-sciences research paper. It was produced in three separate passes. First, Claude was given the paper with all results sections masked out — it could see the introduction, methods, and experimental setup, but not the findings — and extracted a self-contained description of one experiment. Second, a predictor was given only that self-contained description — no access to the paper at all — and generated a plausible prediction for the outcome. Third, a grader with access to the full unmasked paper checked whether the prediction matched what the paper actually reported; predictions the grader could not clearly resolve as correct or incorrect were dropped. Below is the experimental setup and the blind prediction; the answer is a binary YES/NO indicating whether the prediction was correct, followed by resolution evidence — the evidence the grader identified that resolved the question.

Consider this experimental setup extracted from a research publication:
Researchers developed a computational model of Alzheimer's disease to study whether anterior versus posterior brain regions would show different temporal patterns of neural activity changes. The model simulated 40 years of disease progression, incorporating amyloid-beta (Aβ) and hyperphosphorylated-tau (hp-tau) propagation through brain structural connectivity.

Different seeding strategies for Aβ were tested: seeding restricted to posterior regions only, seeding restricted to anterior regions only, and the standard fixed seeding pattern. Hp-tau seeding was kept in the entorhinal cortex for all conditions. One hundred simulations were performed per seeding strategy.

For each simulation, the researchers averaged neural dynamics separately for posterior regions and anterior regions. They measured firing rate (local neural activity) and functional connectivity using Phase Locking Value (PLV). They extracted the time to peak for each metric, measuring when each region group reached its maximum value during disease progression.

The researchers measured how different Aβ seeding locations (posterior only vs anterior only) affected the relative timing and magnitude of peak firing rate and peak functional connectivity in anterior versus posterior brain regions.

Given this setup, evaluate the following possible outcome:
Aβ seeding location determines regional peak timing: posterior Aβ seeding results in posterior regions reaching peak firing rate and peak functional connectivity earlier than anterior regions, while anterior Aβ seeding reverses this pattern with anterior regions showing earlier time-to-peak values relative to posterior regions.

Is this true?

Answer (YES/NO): NO